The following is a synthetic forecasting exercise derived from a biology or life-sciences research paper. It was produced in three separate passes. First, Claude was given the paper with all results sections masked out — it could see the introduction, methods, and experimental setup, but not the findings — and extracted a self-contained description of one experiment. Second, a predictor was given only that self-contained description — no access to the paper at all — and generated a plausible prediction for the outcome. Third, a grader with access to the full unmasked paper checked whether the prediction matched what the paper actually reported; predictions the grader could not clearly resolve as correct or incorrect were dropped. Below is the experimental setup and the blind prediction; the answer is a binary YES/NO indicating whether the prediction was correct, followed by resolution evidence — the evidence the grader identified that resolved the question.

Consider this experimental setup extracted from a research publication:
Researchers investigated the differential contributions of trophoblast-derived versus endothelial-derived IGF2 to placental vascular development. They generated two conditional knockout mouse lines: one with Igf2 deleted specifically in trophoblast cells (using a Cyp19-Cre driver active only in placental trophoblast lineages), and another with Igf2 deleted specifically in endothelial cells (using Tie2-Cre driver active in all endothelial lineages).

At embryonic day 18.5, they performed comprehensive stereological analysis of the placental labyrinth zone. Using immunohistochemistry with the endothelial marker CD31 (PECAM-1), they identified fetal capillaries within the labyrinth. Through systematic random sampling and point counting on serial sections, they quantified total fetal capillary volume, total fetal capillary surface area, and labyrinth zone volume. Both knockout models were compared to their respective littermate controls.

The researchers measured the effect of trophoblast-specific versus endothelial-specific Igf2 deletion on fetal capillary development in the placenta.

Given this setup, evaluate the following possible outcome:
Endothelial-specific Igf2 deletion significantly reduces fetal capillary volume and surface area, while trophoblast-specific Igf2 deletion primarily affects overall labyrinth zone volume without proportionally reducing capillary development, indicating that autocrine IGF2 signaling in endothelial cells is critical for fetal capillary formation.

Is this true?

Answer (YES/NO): NO